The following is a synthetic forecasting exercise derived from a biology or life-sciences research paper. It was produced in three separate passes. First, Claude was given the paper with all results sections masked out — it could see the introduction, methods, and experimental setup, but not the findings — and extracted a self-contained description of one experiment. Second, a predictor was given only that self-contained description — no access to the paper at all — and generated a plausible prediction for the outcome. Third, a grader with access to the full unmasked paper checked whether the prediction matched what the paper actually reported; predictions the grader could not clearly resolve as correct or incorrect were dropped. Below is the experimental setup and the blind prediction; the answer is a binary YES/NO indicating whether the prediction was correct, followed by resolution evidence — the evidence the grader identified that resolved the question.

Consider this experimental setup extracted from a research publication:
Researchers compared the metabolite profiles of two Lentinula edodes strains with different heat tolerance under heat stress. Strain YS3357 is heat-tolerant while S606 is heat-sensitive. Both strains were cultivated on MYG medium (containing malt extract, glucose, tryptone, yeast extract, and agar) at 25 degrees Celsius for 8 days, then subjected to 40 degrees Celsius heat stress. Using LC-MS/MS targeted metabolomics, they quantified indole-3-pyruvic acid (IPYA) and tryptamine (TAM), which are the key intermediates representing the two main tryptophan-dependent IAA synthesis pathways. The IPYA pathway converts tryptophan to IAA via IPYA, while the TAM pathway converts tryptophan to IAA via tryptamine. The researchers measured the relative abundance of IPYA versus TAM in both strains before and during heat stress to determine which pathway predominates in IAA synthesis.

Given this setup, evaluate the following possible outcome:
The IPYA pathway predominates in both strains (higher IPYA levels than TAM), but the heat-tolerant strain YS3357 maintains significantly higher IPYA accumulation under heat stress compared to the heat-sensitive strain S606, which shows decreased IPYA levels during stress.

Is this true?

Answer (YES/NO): NO